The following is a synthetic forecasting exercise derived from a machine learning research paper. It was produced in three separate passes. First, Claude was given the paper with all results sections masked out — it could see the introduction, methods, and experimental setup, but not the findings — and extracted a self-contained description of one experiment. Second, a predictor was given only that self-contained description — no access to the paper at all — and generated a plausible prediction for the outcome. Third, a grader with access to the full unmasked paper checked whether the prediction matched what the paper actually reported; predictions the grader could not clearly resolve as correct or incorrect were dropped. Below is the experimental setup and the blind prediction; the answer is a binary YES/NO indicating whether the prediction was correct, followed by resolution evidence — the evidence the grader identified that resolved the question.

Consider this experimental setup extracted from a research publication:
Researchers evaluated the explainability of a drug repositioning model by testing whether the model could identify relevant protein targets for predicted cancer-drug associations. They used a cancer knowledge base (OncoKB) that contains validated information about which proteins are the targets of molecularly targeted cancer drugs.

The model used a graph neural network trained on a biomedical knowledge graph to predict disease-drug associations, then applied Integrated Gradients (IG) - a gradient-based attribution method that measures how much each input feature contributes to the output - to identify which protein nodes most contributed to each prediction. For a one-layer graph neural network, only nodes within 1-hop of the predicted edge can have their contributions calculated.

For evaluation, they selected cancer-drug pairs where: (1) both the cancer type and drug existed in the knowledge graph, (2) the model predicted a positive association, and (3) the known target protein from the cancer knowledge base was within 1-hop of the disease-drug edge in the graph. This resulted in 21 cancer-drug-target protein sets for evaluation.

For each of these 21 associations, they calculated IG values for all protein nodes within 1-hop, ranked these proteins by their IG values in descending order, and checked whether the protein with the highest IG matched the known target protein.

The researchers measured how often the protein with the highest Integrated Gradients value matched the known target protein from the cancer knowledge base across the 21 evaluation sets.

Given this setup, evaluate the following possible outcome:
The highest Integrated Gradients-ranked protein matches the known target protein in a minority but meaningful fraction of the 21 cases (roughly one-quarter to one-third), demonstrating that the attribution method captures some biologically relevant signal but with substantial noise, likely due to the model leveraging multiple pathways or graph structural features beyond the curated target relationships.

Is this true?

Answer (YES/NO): NO